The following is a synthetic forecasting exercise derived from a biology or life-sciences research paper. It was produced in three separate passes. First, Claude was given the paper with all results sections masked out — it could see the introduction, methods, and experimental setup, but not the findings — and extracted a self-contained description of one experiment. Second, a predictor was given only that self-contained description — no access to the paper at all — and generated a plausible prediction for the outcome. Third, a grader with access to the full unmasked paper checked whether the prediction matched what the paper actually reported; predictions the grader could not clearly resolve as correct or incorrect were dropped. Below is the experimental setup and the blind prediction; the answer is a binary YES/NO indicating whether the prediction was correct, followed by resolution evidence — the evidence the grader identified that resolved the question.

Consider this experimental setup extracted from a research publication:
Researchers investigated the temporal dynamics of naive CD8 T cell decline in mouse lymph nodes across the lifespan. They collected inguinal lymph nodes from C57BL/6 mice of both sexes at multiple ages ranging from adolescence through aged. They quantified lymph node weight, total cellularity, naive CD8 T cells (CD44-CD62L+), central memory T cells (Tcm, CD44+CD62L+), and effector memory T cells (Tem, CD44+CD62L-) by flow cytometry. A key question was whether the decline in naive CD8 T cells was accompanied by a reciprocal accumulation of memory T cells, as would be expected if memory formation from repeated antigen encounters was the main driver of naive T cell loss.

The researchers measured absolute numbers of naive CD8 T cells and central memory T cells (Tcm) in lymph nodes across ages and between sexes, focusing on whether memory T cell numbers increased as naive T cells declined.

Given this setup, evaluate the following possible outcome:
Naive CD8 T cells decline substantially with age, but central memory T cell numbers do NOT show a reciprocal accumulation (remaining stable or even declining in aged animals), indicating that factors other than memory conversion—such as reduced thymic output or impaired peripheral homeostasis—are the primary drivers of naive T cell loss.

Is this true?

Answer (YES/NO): YES